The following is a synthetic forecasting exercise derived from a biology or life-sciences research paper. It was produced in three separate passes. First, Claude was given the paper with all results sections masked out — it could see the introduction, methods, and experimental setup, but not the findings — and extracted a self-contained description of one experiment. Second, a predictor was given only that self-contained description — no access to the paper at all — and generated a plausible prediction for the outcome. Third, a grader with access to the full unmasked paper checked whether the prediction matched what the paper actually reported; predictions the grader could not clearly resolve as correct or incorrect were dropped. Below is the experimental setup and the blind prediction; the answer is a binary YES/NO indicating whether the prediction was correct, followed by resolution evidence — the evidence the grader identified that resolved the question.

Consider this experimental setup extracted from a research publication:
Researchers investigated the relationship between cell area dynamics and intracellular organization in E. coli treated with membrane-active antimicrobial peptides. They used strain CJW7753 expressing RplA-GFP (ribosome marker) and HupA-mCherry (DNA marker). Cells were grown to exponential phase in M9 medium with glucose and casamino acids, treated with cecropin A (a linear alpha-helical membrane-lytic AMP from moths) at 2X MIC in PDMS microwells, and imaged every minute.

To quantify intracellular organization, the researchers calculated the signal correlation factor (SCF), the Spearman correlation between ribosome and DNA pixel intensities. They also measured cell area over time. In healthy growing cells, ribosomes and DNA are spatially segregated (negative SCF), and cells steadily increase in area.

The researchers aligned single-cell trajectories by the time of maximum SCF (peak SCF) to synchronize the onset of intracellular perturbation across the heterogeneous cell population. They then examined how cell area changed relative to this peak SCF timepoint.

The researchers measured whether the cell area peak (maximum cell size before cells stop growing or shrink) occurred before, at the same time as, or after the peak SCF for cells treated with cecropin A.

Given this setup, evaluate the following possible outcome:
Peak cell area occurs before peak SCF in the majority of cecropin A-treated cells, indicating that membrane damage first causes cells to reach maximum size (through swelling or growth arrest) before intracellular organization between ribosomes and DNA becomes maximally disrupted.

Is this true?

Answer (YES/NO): NO